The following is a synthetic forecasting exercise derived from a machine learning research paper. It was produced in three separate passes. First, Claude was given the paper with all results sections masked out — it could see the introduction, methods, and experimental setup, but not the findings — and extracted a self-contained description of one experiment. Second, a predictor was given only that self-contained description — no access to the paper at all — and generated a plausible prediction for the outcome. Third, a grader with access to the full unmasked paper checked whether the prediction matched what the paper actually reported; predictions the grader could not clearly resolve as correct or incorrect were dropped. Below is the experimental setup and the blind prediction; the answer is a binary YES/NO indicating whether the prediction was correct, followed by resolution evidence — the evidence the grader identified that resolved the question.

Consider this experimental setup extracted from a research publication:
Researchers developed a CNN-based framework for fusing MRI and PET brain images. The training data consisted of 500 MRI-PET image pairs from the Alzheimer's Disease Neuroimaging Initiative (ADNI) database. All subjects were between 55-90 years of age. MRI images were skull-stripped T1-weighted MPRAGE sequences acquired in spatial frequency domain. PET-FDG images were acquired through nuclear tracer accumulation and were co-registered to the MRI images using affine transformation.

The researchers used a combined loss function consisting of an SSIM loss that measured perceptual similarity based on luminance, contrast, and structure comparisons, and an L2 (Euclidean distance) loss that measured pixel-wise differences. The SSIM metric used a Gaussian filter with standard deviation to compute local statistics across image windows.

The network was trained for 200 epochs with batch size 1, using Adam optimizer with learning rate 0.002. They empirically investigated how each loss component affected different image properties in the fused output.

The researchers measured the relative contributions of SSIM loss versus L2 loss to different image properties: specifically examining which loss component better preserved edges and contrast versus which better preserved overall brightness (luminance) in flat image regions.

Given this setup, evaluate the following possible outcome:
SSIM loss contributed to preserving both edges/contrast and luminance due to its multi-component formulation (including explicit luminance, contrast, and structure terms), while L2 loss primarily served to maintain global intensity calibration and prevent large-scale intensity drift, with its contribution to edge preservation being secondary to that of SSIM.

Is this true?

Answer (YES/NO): NO